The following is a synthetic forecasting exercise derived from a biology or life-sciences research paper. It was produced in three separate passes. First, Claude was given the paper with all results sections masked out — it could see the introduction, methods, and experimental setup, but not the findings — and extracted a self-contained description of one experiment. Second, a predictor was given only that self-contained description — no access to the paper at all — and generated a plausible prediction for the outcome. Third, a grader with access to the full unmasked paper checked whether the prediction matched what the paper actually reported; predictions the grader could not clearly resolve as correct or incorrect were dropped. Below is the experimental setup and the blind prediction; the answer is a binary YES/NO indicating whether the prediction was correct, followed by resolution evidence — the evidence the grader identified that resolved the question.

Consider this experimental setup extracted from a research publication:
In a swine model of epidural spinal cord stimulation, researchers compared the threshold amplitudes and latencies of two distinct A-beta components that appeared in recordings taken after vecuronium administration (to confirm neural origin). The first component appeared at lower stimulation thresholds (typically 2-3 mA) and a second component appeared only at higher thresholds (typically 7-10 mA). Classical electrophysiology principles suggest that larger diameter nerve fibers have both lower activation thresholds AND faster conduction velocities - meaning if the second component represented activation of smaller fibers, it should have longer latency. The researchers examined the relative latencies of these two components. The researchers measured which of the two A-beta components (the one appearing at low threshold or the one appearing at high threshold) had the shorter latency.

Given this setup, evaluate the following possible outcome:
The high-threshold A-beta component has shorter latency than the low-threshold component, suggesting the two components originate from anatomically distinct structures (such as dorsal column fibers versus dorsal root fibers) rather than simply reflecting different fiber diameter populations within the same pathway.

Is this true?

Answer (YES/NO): YES